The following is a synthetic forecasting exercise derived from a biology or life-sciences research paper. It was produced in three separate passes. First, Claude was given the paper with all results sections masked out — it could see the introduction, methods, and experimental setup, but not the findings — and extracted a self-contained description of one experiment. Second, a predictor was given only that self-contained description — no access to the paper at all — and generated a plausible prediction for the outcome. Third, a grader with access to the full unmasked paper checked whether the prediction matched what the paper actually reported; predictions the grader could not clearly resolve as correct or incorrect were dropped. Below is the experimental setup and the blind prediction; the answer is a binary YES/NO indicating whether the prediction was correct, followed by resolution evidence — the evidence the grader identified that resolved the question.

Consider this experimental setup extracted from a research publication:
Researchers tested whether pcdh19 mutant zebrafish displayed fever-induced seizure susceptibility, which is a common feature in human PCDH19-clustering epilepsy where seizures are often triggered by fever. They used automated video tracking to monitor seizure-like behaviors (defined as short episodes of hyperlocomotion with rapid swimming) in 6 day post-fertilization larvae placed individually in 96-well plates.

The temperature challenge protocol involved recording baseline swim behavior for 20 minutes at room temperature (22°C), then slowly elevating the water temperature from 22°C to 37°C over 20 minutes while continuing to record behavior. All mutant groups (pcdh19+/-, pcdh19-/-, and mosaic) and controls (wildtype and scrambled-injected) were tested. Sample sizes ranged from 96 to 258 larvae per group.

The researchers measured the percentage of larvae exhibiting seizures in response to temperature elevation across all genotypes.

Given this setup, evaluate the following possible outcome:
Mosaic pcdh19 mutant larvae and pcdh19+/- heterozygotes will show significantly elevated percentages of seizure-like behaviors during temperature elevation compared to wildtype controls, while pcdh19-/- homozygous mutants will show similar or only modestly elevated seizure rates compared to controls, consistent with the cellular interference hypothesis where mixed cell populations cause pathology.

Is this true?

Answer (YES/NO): NO